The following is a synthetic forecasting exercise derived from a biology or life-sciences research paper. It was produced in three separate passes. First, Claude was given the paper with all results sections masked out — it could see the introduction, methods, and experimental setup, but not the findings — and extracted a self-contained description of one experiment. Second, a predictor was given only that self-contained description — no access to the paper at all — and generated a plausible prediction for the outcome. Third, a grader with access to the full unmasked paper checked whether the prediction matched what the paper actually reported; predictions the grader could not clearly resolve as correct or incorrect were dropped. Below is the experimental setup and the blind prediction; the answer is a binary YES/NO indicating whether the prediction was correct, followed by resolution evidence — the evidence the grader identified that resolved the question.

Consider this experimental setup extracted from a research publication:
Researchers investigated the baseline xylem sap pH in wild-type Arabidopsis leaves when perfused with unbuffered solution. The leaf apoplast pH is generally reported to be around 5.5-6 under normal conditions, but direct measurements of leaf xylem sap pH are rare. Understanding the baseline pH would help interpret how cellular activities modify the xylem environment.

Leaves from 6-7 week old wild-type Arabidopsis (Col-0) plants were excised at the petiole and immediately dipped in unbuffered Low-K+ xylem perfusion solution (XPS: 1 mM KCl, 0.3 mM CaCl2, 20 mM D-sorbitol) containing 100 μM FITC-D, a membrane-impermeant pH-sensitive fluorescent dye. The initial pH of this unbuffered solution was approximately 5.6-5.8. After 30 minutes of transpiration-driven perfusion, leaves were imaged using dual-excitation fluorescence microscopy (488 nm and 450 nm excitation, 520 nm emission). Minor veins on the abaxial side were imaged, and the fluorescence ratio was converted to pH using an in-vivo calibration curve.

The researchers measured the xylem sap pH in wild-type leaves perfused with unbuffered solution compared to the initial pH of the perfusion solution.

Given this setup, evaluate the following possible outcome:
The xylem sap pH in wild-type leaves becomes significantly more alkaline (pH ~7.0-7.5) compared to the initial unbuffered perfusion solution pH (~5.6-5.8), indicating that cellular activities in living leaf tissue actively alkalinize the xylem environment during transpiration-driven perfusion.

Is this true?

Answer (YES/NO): NO